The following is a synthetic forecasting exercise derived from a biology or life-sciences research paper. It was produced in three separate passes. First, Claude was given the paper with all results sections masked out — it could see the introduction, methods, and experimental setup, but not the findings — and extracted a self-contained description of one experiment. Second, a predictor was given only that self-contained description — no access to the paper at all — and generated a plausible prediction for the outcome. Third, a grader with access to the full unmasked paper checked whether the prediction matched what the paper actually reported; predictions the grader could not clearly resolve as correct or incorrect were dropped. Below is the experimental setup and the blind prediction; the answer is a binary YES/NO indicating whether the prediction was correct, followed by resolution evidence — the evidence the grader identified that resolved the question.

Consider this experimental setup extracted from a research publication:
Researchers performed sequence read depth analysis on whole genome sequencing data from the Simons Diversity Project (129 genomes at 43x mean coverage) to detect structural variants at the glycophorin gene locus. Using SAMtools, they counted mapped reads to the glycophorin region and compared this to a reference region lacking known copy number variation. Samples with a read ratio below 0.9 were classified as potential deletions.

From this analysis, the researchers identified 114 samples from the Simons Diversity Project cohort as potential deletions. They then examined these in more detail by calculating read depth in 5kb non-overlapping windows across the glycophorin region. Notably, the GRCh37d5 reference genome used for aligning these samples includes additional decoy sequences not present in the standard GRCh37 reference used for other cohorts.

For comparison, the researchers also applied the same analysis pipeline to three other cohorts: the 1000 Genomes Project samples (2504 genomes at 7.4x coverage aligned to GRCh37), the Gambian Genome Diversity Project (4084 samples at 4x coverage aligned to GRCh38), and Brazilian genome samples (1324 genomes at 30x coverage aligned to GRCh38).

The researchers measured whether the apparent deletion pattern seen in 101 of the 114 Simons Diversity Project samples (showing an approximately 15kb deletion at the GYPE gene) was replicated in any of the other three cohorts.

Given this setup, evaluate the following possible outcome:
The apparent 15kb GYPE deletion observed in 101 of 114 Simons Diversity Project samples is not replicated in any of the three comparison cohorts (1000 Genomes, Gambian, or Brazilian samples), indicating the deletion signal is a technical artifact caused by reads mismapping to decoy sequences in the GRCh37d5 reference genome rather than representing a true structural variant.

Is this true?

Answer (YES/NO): YES